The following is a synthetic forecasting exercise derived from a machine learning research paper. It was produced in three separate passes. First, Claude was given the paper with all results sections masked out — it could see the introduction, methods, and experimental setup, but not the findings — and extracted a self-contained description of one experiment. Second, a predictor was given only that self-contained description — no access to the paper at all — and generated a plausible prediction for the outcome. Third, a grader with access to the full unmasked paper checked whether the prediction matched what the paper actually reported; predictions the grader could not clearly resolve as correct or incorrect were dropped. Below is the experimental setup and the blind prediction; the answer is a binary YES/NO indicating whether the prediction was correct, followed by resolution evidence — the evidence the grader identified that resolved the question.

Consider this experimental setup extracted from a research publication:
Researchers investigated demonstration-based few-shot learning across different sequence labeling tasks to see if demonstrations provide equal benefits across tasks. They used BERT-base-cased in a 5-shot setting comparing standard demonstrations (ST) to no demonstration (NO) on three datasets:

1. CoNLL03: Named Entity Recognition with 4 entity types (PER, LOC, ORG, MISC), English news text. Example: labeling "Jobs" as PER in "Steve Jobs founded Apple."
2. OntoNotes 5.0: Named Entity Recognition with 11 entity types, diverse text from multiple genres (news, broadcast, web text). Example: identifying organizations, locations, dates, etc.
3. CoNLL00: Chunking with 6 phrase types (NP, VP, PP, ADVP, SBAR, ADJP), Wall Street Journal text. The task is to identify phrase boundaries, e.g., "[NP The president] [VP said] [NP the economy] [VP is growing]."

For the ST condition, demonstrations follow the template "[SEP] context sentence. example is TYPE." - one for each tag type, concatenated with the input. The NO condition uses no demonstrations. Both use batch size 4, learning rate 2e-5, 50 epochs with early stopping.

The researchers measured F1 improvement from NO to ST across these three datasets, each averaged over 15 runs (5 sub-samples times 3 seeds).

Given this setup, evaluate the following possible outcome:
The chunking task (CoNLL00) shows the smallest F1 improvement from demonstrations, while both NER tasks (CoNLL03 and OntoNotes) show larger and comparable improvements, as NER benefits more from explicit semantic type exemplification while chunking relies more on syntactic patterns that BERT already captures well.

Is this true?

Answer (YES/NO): NO